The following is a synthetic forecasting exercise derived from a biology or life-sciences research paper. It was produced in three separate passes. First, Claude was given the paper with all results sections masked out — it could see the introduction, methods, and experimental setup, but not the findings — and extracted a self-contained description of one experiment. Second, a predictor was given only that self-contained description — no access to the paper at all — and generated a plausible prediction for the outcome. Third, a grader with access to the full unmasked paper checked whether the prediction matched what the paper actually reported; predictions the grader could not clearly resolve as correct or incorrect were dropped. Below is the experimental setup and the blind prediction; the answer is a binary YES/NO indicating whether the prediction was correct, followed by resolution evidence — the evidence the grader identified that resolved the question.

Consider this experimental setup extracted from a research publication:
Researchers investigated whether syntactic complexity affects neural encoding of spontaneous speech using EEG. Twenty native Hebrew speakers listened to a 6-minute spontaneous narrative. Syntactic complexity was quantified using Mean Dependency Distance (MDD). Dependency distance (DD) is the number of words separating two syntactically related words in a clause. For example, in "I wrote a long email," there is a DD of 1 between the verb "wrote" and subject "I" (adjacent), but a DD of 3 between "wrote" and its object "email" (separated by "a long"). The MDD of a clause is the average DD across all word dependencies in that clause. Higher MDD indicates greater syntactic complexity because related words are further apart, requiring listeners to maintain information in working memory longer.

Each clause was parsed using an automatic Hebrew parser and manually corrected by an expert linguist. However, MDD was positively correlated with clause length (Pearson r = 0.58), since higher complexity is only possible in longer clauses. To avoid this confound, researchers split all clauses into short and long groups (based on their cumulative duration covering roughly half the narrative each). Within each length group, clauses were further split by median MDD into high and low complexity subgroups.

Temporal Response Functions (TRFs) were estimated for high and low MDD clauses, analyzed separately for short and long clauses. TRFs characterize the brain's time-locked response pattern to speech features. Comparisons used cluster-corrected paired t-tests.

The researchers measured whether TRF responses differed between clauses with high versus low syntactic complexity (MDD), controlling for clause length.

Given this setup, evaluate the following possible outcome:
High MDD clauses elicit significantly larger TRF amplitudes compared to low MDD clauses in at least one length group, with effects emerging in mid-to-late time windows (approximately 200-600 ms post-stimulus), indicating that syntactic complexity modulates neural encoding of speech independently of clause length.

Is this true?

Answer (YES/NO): YES